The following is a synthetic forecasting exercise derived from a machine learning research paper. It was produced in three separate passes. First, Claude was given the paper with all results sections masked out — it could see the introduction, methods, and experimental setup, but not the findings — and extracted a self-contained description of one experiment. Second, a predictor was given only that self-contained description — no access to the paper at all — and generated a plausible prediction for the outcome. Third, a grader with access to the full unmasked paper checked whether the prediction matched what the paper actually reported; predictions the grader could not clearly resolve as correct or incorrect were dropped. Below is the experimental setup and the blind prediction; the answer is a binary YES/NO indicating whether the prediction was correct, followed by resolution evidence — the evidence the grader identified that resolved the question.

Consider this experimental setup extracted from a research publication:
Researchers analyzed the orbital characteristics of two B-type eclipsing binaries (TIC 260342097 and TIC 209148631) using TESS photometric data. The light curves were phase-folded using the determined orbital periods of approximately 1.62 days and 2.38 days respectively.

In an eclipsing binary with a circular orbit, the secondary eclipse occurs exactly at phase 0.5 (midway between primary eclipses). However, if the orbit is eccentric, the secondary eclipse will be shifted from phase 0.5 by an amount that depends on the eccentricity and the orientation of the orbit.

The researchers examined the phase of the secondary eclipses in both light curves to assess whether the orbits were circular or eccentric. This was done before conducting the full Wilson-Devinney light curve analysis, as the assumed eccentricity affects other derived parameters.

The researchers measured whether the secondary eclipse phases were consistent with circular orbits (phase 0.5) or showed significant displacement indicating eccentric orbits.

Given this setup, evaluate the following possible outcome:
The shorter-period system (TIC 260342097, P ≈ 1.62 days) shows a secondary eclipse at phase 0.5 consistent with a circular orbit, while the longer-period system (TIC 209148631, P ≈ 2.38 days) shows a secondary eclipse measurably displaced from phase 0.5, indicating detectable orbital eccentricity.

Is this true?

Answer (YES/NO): NO